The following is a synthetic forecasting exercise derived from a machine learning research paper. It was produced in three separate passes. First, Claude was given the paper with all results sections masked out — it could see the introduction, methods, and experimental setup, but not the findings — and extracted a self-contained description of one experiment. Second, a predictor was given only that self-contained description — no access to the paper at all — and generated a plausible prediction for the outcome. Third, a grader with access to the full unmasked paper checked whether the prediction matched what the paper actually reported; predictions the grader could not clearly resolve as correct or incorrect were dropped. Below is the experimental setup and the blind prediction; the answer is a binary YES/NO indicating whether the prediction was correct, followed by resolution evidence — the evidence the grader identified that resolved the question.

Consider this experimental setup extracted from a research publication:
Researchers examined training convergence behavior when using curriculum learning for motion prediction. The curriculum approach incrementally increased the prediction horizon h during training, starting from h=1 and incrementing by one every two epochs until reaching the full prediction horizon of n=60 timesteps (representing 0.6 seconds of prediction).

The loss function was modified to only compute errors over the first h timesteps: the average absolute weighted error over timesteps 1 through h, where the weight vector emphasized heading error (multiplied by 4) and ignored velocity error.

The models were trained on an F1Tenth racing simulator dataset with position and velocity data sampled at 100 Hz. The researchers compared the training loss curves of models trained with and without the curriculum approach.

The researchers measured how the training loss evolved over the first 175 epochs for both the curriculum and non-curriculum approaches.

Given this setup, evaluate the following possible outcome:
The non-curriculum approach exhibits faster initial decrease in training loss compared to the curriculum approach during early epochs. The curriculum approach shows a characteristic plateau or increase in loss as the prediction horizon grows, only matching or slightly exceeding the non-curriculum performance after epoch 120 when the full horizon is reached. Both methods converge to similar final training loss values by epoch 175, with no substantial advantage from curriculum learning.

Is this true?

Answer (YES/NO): NO